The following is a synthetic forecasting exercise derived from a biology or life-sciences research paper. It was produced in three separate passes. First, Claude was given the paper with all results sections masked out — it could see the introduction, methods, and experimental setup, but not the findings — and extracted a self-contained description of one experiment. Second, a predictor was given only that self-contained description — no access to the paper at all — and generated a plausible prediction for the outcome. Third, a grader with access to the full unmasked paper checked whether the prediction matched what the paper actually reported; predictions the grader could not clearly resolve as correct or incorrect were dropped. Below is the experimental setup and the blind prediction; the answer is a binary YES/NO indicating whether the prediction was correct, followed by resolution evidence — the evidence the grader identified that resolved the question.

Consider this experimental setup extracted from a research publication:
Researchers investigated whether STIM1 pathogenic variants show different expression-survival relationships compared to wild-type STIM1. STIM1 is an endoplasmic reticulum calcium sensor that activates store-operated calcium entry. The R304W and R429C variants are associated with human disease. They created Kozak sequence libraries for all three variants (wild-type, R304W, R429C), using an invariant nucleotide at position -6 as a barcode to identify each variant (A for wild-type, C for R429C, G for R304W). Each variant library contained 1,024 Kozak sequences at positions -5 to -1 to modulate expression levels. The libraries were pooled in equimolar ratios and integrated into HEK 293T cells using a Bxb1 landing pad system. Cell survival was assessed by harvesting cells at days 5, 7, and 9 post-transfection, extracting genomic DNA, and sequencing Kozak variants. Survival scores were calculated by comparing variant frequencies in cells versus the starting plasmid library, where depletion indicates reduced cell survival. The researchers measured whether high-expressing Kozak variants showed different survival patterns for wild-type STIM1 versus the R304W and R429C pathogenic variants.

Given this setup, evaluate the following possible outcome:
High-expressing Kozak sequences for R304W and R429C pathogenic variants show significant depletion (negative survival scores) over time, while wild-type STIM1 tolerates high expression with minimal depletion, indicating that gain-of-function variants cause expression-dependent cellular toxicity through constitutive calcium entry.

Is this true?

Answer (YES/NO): NO